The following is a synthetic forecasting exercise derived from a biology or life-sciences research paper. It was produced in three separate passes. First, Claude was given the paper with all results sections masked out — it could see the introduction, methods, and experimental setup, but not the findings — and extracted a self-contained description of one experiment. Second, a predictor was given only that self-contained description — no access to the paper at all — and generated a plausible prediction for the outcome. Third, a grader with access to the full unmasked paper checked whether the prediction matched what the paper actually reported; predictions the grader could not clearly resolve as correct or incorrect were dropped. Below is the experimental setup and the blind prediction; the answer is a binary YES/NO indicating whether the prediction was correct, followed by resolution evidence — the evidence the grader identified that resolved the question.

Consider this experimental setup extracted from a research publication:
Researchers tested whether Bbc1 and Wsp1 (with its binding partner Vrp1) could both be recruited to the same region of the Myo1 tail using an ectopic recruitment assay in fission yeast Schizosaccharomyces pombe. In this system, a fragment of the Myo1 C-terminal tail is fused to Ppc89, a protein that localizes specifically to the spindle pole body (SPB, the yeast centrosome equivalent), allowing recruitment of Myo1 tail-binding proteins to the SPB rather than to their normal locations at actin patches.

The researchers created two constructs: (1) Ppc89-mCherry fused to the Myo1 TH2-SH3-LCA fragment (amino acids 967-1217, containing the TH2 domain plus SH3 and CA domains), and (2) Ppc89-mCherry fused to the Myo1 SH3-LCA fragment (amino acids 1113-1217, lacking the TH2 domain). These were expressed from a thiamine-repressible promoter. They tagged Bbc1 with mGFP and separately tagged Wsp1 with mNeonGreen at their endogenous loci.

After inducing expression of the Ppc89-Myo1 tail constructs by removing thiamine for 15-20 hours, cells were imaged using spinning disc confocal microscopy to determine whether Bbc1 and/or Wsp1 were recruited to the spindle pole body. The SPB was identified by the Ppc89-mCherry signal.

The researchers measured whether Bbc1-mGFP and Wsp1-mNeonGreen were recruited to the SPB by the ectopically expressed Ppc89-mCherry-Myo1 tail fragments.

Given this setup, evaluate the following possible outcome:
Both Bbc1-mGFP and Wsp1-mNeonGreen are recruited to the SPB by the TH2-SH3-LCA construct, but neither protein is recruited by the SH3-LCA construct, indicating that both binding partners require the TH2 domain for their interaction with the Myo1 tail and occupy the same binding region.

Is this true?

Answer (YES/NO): NO